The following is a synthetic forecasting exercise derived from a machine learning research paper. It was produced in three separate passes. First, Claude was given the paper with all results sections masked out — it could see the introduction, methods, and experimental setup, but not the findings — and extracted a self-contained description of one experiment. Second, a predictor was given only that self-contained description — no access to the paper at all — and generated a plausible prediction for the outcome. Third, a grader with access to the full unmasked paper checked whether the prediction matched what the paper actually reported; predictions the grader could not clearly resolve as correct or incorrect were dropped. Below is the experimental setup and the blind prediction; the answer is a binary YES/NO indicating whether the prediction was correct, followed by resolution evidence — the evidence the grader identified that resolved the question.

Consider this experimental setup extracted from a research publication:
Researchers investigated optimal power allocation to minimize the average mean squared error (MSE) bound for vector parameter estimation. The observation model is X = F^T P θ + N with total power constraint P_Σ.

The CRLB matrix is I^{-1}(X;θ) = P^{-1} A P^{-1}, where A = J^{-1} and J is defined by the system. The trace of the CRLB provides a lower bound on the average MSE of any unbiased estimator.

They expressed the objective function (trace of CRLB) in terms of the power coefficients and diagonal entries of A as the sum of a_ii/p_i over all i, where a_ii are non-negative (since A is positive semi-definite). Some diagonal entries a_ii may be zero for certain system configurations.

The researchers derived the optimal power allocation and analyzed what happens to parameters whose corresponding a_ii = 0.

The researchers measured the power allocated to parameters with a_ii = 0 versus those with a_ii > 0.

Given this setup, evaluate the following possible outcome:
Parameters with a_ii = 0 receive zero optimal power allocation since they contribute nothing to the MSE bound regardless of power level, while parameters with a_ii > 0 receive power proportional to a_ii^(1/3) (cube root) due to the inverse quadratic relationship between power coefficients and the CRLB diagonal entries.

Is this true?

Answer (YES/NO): NO